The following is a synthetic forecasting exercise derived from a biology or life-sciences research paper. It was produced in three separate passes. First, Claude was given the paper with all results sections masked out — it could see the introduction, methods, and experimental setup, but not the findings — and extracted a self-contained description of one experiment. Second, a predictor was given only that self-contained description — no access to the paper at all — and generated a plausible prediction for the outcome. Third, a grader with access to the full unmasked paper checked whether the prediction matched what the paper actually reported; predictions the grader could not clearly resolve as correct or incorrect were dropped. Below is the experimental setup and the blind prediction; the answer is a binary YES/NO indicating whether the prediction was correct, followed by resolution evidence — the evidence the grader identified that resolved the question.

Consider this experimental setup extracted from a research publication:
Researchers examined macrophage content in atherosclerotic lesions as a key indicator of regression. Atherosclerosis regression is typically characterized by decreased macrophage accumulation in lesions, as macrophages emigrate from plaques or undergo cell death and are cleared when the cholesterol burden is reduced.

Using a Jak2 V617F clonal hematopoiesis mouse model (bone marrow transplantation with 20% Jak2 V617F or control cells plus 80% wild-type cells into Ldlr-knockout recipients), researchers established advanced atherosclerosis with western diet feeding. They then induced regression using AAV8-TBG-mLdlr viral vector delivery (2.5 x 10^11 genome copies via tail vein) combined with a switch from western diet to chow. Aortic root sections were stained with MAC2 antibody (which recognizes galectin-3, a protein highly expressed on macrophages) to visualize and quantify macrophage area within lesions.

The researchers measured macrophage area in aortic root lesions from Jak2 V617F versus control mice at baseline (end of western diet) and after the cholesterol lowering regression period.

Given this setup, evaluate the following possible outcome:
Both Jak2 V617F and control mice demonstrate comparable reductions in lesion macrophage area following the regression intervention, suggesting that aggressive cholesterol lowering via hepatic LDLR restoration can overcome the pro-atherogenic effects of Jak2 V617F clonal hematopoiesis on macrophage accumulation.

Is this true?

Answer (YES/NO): YES